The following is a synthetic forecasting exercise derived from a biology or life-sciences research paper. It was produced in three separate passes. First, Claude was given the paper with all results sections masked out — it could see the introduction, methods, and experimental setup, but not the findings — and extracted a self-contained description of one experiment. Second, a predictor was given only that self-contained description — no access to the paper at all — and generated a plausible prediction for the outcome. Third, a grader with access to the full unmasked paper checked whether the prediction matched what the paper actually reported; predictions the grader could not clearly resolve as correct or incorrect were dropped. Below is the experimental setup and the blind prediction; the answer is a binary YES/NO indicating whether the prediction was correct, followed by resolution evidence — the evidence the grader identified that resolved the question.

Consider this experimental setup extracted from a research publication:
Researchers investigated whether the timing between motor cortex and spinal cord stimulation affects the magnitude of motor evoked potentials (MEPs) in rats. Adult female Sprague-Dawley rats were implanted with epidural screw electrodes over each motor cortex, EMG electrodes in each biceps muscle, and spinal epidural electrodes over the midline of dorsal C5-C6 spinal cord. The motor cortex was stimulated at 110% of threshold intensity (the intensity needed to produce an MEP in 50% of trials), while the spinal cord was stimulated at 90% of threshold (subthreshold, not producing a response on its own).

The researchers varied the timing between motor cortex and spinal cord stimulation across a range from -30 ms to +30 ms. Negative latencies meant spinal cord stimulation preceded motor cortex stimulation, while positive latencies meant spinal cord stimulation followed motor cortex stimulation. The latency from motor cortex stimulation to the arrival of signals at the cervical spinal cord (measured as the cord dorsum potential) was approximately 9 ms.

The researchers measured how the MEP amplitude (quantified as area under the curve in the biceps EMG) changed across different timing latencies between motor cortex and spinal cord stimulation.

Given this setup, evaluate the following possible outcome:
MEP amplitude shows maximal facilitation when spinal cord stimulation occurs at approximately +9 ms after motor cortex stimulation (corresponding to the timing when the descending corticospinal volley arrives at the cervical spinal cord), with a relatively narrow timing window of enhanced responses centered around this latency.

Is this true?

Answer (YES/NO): YES